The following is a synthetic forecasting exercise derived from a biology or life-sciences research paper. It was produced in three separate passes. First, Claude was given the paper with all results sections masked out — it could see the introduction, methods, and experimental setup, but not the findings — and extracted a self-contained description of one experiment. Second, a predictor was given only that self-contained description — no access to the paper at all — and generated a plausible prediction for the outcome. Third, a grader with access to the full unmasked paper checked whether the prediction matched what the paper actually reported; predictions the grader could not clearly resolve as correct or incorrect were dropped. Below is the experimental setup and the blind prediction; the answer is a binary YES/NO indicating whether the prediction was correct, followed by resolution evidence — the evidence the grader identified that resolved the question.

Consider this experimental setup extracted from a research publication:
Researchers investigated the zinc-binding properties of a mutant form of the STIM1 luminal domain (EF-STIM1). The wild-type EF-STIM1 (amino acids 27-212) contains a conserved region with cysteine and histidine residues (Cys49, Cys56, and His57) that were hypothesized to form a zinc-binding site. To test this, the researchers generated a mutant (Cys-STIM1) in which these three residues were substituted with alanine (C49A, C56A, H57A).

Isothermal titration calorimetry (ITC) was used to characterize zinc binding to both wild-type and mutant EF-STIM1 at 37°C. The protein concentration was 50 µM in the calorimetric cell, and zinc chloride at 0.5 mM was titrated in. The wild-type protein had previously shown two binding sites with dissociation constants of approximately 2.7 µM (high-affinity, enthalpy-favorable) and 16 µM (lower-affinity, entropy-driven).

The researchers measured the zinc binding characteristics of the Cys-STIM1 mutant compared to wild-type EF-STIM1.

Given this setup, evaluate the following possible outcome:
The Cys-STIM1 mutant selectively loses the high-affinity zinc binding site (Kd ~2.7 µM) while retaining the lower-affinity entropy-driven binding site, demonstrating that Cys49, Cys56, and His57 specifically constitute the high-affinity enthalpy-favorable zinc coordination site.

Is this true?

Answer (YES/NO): YES